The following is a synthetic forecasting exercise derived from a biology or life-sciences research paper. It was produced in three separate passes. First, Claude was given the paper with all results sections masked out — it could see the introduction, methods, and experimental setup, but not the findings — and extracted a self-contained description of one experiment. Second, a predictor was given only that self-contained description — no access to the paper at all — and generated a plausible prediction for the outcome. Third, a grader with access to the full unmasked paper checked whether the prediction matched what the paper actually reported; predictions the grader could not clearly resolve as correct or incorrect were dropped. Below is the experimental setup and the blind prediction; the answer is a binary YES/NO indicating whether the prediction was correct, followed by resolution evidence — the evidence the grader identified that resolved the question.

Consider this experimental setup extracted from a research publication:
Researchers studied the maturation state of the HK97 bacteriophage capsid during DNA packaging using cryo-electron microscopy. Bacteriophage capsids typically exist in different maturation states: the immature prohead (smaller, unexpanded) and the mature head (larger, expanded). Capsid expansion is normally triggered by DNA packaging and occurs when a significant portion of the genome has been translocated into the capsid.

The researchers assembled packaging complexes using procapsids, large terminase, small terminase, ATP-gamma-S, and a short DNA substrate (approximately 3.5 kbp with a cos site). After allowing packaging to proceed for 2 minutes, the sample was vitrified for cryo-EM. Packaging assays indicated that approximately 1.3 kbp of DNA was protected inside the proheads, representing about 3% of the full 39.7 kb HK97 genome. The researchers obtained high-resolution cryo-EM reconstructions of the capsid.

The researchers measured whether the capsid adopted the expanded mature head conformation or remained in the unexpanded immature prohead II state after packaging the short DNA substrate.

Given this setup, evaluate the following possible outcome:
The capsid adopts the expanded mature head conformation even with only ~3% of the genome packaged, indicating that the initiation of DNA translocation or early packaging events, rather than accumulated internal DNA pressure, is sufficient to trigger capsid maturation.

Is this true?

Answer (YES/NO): NO